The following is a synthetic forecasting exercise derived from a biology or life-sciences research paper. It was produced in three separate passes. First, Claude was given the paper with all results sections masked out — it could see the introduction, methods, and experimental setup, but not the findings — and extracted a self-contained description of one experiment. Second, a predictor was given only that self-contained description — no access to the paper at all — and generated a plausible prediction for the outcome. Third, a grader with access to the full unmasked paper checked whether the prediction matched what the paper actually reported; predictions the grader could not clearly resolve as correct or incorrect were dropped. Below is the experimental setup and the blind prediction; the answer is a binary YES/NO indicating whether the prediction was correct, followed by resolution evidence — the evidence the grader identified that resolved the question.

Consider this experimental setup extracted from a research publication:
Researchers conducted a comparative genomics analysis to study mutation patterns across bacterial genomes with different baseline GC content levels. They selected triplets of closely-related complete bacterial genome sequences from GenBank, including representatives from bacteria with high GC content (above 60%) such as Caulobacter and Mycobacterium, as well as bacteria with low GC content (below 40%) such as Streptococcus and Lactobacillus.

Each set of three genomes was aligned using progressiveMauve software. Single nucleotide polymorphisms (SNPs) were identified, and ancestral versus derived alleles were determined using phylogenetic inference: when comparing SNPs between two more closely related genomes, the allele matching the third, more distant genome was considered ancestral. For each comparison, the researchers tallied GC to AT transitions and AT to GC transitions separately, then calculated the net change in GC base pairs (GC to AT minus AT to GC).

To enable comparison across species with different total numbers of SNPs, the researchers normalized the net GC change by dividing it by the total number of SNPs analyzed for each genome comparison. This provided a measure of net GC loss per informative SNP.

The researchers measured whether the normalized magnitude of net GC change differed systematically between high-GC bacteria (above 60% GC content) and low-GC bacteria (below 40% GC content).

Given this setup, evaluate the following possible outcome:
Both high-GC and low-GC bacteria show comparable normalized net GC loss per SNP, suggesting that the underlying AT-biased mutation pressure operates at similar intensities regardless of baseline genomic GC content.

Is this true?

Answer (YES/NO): NO